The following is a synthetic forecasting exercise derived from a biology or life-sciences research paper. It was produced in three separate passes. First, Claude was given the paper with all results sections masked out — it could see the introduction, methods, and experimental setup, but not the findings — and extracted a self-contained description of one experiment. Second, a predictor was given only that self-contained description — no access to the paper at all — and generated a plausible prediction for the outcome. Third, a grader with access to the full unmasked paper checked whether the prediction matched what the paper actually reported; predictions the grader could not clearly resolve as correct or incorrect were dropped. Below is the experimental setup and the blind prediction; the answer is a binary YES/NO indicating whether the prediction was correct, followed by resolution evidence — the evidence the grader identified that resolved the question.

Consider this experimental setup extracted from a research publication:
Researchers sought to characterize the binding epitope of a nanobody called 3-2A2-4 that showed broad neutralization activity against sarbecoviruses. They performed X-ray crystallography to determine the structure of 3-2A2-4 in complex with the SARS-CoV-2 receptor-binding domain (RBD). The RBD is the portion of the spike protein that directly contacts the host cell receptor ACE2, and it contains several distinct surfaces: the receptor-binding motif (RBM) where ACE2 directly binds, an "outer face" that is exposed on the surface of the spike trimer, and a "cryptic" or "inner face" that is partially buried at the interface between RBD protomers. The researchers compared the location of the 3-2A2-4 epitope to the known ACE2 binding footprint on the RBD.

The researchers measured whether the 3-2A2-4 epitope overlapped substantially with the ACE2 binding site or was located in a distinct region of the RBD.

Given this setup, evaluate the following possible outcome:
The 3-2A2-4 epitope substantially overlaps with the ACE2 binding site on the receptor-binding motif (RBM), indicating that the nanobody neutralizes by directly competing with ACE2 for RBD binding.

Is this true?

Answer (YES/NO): NO